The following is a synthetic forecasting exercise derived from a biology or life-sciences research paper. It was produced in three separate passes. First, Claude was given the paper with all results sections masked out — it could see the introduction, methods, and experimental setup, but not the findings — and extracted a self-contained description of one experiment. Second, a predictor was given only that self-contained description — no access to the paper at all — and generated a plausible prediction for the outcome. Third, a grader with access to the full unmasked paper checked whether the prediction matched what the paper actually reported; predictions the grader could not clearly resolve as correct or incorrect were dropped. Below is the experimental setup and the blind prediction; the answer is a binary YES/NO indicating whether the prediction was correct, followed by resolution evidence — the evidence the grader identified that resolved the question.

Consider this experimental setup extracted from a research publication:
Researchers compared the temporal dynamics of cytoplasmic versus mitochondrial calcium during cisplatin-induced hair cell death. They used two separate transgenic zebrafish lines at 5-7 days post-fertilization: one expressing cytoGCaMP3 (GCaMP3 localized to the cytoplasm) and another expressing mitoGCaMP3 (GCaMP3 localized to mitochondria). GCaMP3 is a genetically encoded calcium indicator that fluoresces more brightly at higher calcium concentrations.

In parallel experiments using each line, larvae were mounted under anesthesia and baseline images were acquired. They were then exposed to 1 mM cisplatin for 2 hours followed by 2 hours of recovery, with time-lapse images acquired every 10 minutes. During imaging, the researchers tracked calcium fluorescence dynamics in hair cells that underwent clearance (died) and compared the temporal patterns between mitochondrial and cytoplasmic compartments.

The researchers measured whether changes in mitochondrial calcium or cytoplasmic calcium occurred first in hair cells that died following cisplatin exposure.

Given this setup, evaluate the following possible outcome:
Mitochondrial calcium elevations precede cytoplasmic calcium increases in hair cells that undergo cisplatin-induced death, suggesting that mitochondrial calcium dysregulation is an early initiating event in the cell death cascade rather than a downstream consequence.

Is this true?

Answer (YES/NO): YES